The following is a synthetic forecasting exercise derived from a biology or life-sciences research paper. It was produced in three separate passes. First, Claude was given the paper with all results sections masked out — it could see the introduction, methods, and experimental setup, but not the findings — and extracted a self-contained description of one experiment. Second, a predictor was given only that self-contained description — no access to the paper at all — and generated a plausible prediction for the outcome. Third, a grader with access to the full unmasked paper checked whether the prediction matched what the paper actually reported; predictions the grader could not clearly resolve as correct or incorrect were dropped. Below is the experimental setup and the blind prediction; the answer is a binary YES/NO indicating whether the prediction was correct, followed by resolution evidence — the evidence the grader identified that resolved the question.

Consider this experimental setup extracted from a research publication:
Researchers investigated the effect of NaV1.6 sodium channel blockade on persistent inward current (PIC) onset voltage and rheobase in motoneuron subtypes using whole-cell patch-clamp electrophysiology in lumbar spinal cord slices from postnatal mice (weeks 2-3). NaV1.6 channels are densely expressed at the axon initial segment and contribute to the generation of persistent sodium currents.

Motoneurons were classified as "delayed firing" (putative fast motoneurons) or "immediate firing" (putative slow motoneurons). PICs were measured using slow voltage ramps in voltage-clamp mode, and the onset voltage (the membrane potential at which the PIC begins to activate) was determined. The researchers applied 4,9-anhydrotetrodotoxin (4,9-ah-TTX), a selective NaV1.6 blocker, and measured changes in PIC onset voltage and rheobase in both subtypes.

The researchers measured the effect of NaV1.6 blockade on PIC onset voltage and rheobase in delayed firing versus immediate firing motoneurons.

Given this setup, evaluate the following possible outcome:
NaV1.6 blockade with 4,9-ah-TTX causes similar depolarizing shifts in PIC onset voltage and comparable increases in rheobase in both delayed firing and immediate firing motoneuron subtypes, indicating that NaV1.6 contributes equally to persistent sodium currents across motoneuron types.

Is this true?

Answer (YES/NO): NO